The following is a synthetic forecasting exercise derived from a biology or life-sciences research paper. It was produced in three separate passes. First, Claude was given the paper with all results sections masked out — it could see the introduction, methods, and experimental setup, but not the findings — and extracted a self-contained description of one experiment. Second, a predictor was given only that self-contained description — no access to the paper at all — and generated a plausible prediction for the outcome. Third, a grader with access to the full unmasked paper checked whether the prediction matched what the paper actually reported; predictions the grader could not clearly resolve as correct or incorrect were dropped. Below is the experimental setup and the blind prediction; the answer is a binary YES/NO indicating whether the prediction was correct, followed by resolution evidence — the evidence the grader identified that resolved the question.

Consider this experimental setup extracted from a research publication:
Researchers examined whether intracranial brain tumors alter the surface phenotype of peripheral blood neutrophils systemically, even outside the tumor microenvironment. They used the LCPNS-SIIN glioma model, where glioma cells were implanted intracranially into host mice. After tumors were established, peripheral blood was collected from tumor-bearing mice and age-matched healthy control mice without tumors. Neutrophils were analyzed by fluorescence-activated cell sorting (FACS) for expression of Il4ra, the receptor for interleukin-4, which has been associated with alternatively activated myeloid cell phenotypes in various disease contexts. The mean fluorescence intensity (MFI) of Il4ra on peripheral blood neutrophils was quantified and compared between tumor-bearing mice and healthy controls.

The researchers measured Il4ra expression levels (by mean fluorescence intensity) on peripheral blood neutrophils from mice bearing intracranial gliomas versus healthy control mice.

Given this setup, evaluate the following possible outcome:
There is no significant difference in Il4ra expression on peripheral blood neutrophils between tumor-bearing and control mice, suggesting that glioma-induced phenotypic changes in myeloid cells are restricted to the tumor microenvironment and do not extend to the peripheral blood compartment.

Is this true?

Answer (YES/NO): YES